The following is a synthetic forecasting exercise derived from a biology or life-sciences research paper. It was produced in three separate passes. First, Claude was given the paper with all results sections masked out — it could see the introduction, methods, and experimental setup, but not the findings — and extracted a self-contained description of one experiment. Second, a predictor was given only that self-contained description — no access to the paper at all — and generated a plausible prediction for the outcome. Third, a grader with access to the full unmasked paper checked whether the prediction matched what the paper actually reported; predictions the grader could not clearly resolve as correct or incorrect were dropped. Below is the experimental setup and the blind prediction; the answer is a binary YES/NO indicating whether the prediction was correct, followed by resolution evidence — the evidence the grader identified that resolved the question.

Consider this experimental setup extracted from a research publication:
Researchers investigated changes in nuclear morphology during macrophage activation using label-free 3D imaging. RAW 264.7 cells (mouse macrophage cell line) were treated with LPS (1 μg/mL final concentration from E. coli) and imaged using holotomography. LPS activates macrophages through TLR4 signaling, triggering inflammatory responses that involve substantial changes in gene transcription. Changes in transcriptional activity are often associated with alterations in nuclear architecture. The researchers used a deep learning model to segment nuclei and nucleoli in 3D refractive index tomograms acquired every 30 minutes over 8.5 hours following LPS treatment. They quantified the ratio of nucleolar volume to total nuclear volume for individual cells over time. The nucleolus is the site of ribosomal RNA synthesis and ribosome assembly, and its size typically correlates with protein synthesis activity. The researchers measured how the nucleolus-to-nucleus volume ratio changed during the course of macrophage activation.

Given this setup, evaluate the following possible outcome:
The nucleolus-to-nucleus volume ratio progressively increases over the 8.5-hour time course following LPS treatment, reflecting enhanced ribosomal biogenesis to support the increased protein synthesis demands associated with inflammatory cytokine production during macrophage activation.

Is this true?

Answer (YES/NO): NO